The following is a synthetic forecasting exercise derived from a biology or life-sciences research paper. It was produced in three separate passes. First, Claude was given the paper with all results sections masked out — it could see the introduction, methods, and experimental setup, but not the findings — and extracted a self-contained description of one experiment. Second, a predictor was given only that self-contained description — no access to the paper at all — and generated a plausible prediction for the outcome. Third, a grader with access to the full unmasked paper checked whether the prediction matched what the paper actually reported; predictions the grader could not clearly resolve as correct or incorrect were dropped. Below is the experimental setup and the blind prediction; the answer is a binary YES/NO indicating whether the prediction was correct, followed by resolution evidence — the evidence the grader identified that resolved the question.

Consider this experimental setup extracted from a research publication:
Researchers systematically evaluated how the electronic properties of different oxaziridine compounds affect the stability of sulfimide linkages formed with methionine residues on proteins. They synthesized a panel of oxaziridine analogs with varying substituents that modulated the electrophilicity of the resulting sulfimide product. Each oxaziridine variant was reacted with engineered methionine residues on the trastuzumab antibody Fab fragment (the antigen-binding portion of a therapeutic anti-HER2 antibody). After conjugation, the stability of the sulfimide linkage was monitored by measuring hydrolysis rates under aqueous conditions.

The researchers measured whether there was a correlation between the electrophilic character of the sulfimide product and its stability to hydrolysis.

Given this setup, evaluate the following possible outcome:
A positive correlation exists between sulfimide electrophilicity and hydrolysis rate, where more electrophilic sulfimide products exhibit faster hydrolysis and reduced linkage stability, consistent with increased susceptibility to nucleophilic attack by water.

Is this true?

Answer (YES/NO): YES